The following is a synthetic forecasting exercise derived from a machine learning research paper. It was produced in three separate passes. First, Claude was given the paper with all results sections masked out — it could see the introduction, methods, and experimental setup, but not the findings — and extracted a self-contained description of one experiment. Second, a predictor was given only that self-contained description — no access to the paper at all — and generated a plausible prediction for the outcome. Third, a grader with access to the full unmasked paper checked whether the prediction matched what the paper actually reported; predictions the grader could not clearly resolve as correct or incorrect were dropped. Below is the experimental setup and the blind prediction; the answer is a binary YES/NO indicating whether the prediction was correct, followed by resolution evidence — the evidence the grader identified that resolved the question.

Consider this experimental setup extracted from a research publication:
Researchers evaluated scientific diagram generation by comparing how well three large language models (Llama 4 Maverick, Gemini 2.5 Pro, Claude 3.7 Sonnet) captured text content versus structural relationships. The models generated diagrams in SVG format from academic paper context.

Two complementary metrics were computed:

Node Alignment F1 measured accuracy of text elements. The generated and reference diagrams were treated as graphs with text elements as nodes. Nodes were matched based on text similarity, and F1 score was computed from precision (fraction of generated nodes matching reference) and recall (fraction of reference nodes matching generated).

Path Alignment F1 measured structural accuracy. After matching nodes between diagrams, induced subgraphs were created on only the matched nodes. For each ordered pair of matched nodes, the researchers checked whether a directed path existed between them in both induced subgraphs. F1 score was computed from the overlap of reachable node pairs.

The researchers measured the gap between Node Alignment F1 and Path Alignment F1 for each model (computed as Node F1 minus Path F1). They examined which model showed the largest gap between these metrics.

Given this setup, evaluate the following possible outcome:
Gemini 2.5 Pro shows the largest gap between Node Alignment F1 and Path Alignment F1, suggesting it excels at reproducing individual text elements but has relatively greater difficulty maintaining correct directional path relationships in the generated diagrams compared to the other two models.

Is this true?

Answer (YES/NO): NO